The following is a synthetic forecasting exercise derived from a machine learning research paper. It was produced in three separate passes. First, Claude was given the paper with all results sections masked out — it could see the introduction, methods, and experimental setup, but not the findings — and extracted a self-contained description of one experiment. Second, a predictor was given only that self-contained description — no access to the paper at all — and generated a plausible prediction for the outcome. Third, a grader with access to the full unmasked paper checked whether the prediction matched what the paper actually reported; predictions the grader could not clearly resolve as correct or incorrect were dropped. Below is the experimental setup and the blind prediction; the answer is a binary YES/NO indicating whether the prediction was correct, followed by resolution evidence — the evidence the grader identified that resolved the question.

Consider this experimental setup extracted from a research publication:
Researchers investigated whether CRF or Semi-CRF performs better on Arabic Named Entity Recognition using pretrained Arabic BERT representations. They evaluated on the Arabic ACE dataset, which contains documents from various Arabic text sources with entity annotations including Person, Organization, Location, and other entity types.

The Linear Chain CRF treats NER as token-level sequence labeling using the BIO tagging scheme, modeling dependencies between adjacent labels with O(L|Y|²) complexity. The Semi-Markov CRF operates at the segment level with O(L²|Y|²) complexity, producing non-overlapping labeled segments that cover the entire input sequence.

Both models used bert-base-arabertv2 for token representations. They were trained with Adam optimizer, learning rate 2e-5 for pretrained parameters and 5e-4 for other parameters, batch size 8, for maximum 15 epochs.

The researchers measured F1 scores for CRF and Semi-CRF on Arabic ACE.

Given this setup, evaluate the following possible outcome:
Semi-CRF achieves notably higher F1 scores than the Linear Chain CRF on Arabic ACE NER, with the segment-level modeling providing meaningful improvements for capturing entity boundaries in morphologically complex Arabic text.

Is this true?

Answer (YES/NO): NO